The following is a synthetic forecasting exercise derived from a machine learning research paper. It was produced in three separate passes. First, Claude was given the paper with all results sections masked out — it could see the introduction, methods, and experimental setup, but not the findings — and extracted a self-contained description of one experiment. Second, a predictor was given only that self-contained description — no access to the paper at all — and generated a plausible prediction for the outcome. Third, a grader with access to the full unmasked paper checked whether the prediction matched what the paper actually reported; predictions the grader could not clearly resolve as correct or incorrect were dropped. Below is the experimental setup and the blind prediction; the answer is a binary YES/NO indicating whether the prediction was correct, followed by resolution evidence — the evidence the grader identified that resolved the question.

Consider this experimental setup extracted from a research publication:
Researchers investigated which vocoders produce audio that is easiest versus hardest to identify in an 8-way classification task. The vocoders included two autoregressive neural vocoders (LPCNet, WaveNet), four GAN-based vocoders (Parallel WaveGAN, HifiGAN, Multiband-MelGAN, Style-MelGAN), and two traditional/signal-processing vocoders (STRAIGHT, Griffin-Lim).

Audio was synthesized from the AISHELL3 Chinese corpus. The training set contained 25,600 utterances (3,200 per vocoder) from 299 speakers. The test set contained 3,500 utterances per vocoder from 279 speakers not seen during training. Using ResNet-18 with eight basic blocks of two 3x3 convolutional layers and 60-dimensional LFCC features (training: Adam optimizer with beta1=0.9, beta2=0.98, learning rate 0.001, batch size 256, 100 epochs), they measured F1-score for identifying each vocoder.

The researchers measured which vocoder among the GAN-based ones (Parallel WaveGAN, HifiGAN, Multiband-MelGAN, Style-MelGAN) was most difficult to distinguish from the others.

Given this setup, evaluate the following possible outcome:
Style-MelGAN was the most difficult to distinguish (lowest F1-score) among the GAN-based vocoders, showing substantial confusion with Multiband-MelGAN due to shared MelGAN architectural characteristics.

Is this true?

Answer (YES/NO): NO